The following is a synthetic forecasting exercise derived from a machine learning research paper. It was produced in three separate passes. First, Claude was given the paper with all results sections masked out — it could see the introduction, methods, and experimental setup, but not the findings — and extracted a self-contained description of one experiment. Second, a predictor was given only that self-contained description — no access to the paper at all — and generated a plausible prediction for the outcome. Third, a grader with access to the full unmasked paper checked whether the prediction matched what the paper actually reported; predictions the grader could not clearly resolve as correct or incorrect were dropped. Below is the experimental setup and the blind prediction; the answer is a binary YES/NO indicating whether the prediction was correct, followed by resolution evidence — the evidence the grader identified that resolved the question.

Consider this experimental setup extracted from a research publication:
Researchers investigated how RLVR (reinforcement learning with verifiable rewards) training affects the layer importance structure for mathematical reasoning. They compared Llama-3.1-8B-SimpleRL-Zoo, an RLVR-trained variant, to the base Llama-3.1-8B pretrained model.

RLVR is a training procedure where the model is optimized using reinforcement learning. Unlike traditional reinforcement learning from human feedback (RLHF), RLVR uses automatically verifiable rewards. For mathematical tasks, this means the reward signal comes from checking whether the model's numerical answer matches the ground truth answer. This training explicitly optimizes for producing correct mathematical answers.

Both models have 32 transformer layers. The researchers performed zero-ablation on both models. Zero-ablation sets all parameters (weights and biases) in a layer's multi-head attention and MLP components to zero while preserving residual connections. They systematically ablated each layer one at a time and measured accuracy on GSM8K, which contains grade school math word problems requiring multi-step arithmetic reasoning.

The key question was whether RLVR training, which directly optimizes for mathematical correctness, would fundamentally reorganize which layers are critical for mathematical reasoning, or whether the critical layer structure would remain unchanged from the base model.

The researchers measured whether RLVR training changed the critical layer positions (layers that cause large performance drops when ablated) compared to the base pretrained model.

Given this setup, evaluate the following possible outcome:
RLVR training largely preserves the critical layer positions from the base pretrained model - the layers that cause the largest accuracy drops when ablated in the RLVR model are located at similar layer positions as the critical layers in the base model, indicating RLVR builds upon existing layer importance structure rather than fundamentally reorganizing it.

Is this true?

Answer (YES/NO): YES